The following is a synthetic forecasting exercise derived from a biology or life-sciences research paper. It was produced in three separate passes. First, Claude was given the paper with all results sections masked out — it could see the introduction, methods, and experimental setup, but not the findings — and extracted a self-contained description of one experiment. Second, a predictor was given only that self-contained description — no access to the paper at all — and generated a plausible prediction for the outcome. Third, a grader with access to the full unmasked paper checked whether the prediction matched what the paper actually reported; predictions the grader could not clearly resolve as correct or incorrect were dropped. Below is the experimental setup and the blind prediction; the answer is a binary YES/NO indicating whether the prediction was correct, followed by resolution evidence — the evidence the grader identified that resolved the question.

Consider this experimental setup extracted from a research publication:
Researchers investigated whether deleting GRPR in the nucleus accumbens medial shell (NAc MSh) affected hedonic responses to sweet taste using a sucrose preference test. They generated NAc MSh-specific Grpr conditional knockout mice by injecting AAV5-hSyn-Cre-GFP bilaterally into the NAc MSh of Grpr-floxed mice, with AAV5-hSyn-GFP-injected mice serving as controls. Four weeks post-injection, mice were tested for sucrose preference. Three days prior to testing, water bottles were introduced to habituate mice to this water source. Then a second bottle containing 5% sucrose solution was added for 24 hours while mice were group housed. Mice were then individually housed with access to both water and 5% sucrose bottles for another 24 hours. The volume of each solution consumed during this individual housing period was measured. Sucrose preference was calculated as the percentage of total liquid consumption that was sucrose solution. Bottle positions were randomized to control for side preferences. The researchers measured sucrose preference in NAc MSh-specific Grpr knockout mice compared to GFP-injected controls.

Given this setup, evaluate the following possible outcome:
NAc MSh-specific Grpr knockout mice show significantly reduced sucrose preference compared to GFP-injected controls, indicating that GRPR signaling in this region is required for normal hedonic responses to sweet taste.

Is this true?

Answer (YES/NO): NO